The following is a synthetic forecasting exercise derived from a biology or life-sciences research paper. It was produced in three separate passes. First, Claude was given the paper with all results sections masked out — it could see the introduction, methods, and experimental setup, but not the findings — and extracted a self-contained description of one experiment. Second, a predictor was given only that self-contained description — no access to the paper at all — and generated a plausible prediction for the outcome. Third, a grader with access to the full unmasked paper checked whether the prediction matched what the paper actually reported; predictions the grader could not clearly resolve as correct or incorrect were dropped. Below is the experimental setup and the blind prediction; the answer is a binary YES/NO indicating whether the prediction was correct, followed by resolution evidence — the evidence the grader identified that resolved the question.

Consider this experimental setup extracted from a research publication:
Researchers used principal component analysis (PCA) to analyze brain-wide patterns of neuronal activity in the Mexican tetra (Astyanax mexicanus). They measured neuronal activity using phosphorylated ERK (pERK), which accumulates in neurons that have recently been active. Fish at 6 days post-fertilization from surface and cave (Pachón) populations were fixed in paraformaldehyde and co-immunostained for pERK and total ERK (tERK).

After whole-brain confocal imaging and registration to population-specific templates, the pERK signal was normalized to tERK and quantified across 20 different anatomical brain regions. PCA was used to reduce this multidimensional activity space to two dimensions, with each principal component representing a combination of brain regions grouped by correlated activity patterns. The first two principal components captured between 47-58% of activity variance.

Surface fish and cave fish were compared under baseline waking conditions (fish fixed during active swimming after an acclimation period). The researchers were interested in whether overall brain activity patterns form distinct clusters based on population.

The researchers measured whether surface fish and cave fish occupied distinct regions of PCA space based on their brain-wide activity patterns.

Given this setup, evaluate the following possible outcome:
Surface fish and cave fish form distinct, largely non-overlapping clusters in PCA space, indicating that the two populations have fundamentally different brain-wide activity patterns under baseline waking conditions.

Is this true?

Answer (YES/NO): YES